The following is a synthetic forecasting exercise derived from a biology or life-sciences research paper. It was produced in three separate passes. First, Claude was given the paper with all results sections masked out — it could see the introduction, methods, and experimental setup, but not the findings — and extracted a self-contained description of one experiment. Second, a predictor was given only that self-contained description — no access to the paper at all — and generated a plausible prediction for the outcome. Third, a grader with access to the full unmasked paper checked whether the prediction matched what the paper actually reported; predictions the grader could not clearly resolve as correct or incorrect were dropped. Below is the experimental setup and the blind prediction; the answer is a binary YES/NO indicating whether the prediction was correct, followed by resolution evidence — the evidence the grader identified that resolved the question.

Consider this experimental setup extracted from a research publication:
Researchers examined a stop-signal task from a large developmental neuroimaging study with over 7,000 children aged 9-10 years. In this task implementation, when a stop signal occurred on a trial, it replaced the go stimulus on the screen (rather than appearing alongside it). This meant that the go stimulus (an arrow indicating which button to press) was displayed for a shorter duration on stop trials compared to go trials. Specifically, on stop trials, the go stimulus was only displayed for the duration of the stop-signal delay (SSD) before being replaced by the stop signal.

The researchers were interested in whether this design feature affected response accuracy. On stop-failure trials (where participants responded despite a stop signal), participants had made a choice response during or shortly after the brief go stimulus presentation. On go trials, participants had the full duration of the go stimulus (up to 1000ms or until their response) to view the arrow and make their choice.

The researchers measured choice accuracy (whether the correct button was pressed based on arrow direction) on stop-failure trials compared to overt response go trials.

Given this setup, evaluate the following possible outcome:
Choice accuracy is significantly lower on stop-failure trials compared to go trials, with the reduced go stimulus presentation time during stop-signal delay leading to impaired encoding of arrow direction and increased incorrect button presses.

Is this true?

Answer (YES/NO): YES